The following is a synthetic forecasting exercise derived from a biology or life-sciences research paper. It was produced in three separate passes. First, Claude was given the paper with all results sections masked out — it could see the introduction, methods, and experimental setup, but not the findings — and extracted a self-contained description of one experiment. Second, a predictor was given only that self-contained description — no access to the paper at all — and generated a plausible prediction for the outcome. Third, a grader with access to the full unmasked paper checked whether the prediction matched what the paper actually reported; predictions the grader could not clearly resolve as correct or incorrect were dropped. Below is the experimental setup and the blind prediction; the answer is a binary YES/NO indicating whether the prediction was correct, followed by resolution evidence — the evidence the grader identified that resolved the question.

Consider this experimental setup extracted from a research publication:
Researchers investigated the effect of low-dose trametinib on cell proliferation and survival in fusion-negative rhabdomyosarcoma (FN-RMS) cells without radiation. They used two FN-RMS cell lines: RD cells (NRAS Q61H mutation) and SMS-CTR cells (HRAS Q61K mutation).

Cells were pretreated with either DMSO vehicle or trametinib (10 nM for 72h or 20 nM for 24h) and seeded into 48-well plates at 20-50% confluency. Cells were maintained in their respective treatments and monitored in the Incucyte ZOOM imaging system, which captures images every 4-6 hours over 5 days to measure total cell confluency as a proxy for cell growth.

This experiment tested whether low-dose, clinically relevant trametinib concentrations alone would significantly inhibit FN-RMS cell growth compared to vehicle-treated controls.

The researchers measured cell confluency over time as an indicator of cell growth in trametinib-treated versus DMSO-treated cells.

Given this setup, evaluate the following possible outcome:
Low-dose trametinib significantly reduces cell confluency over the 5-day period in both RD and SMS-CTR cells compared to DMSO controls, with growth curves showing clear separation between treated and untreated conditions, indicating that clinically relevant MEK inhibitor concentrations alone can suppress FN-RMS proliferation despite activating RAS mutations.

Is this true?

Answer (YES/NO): NO